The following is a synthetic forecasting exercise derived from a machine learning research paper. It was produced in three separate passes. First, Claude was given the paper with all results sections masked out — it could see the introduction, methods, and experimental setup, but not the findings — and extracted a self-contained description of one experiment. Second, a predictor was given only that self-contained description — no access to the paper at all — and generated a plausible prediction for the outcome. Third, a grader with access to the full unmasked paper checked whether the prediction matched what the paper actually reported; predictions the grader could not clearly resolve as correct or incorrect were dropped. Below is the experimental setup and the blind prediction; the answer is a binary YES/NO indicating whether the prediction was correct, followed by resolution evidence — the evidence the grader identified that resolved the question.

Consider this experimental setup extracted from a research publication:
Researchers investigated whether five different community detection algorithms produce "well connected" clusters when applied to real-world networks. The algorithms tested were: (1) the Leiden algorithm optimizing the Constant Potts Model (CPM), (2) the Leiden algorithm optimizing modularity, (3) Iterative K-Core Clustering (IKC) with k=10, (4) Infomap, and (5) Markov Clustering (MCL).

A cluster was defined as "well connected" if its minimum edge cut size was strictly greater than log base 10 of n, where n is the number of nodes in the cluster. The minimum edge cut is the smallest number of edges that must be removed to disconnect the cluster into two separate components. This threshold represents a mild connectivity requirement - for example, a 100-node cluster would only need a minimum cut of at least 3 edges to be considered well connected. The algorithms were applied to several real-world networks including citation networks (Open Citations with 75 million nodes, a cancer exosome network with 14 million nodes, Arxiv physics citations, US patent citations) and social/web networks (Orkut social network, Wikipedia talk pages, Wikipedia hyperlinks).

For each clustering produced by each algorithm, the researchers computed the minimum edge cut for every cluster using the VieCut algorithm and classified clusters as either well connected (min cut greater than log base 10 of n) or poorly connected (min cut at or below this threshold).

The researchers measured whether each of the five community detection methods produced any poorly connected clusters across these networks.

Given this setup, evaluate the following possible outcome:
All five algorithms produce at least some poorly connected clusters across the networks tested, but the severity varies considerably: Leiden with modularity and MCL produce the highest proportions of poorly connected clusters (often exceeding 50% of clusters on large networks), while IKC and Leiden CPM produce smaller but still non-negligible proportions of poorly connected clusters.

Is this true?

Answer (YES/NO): NO